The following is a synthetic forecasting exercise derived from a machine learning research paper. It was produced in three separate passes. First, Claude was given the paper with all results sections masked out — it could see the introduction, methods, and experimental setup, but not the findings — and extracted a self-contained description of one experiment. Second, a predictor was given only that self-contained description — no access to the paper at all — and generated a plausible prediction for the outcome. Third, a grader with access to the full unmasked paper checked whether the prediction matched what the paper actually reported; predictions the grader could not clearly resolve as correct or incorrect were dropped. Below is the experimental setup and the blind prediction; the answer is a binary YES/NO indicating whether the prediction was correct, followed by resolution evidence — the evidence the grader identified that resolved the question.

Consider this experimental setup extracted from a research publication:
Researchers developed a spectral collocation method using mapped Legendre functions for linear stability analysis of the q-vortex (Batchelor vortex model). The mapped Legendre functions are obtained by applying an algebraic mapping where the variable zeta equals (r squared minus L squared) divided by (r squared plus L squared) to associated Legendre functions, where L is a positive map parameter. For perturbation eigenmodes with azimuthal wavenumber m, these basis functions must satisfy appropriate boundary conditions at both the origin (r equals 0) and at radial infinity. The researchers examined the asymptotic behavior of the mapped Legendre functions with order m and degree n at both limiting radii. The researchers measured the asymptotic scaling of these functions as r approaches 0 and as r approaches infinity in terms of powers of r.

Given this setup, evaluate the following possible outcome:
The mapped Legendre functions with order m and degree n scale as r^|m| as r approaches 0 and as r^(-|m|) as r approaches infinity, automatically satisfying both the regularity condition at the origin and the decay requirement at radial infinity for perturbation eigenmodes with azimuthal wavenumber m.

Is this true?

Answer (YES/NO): YES